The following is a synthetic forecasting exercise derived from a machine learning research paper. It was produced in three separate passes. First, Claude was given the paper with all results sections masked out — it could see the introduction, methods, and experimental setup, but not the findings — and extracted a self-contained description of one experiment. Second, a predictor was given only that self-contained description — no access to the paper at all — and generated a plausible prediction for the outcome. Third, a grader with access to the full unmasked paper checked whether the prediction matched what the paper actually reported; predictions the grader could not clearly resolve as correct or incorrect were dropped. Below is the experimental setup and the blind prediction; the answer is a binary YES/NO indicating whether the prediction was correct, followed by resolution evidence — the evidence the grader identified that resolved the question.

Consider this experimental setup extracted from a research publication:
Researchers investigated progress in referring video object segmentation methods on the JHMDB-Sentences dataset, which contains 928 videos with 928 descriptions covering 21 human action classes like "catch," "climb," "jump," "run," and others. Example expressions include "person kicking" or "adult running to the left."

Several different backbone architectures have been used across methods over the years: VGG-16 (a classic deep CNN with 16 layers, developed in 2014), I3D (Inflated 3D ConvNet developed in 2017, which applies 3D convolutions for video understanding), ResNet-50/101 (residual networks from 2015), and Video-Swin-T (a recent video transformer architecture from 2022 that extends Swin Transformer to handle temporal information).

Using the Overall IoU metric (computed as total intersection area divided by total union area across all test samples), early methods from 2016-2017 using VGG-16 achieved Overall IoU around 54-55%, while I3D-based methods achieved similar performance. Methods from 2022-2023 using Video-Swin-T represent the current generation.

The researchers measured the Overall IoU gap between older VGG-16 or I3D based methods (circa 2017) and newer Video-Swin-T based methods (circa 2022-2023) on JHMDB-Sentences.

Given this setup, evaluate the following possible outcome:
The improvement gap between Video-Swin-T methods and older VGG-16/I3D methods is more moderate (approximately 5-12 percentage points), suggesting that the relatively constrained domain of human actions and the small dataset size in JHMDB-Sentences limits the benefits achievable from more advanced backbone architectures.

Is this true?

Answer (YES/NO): NO